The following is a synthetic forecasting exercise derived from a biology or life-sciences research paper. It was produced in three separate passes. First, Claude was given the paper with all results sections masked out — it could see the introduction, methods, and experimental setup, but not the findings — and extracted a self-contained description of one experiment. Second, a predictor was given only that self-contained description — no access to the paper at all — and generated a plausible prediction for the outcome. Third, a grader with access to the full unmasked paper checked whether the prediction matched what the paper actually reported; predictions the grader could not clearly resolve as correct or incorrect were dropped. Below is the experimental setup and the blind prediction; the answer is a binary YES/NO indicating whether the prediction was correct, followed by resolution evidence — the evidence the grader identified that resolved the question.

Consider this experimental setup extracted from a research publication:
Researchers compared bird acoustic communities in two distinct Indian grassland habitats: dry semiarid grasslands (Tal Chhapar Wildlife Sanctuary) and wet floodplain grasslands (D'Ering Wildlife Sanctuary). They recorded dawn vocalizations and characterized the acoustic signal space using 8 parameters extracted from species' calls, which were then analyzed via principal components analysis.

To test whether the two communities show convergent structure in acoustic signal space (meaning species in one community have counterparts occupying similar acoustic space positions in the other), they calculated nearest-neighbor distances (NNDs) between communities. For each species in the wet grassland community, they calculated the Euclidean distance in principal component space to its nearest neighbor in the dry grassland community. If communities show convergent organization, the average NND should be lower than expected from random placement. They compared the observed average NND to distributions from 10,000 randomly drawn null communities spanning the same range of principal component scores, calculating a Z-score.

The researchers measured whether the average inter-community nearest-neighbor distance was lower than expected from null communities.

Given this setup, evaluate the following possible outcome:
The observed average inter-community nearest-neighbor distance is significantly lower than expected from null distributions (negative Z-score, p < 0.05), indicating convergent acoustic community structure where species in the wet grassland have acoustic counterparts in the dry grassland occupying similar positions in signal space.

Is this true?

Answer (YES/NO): YES